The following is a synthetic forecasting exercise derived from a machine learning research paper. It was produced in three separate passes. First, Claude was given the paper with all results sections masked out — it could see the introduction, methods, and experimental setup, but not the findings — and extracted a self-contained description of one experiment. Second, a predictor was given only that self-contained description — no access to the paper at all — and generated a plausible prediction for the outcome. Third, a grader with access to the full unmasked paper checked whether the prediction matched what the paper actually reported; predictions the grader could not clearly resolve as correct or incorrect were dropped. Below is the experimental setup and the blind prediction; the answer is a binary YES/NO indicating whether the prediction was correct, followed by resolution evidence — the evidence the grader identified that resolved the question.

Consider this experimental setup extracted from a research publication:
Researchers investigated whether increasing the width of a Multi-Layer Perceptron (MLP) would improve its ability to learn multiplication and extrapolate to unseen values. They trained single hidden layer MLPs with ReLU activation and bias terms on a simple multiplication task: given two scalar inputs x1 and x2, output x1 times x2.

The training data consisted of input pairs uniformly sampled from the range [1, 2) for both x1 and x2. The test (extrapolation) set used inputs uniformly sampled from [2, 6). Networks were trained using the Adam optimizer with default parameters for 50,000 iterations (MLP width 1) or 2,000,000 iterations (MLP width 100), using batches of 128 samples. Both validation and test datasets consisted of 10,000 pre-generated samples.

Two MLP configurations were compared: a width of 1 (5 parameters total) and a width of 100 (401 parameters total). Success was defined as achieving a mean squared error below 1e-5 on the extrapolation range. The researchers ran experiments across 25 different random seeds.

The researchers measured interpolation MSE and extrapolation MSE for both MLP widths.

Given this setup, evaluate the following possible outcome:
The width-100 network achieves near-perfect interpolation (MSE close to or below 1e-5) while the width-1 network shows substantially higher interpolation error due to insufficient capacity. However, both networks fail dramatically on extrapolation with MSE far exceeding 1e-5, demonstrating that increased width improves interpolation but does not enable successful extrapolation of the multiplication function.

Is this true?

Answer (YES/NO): YES